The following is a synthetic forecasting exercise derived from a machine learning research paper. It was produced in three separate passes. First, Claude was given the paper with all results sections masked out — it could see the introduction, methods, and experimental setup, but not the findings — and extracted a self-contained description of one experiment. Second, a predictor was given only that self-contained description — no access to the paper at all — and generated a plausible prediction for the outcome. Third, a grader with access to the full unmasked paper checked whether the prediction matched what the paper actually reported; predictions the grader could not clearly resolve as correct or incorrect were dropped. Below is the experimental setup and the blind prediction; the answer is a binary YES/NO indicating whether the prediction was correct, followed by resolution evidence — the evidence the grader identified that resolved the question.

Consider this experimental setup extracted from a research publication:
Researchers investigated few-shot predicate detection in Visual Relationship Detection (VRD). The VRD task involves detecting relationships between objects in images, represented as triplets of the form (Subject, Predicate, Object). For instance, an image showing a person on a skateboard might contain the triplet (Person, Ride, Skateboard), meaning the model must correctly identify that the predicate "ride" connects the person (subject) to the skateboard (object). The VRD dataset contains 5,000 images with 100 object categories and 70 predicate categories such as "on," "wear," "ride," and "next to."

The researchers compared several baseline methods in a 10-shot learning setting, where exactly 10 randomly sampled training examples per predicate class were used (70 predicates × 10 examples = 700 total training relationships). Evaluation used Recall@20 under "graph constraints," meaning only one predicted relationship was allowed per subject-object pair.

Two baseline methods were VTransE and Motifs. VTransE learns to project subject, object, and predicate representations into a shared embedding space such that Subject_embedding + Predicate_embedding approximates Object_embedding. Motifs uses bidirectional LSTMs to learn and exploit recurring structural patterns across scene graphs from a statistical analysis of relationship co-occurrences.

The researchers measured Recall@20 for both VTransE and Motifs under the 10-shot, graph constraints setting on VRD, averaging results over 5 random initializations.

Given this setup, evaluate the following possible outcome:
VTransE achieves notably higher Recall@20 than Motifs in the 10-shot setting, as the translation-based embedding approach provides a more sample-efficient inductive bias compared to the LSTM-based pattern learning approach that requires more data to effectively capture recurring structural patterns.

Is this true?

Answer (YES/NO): YES